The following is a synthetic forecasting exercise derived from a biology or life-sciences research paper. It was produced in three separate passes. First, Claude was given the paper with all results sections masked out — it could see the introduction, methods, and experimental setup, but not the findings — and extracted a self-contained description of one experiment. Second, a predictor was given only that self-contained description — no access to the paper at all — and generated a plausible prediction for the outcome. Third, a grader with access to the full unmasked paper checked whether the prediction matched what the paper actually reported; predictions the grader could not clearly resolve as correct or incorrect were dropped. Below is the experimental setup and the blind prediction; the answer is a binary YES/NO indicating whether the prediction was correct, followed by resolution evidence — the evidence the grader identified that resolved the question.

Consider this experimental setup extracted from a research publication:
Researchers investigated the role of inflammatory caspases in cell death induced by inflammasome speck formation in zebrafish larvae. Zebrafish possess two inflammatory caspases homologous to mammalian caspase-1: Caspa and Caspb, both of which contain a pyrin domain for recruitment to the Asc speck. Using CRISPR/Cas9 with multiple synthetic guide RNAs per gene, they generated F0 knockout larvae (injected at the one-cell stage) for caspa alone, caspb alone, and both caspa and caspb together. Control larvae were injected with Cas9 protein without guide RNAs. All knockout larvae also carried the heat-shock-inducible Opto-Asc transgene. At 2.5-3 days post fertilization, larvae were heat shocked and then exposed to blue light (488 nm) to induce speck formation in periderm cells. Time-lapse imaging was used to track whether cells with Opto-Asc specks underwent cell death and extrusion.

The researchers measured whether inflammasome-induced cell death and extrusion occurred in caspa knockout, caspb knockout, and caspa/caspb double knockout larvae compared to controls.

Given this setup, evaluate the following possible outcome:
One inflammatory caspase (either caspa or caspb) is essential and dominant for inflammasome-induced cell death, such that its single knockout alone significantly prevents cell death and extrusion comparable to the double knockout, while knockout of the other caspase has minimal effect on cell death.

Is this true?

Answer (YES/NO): NO